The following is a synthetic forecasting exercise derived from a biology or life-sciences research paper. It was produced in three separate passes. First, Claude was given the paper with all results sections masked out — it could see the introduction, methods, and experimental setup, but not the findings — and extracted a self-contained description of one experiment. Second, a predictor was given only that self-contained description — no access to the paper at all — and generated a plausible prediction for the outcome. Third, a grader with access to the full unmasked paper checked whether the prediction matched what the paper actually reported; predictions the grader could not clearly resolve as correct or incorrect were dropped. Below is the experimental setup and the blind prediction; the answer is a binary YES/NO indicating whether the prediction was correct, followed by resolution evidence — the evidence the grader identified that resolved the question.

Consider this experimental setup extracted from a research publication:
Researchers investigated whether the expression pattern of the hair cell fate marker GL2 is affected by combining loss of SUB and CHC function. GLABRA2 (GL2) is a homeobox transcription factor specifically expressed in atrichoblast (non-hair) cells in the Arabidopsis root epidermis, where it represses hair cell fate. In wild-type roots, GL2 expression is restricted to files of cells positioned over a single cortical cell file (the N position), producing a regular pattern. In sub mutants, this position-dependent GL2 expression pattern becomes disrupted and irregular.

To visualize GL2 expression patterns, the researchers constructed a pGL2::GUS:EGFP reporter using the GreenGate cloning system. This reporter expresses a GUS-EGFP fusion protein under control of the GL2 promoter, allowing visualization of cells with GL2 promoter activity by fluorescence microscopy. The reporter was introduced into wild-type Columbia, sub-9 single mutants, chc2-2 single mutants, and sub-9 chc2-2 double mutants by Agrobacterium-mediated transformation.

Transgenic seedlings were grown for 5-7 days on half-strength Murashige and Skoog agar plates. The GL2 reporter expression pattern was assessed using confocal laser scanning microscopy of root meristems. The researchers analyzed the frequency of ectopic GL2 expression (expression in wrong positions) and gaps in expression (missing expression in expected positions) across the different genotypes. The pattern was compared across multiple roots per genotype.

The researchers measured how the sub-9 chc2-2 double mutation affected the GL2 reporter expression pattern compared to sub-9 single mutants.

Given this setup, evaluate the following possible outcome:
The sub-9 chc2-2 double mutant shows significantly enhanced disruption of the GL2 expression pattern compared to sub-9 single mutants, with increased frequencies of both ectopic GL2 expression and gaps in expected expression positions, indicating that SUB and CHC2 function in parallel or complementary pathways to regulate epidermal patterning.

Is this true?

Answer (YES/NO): NO